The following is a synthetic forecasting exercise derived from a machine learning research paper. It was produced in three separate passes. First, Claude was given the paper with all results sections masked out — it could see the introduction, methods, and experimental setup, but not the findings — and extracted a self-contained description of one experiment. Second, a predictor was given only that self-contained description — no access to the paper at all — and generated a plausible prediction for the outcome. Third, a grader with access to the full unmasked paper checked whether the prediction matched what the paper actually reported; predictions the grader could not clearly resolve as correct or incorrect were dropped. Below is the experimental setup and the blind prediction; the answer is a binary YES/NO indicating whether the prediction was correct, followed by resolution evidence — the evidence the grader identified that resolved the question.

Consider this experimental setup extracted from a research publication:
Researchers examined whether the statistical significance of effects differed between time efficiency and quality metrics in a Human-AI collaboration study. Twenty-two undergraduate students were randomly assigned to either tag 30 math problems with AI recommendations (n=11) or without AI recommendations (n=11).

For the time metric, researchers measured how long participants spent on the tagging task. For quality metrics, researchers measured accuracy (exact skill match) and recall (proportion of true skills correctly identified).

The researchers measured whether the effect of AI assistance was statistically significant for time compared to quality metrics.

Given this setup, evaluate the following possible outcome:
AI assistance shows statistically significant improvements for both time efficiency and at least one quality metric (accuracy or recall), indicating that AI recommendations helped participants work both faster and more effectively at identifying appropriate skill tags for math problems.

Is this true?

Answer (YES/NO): NO